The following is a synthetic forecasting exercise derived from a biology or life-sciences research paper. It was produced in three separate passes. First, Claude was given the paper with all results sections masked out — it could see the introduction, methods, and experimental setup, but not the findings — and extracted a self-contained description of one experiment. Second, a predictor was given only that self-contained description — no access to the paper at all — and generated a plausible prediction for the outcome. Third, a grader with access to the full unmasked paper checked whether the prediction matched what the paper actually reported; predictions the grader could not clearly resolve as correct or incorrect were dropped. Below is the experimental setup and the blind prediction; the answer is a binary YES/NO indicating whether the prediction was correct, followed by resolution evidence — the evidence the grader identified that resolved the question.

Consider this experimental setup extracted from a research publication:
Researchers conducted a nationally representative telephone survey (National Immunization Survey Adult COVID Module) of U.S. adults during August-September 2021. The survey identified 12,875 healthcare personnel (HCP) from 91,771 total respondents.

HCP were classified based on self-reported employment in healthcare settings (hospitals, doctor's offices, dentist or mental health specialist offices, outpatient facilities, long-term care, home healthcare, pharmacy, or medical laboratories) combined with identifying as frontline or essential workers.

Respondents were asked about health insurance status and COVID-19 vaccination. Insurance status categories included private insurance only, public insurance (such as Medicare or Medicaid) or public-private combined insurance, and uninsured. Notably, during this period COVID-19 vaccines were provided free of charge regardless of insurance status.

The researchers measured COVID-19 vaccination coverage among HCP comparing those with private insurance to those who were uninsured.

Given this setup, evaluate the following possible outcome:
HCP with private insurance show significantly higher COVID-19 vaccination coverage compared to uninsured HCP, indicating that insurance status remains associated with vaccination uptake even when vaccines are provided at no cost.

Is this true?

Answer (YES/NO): YES